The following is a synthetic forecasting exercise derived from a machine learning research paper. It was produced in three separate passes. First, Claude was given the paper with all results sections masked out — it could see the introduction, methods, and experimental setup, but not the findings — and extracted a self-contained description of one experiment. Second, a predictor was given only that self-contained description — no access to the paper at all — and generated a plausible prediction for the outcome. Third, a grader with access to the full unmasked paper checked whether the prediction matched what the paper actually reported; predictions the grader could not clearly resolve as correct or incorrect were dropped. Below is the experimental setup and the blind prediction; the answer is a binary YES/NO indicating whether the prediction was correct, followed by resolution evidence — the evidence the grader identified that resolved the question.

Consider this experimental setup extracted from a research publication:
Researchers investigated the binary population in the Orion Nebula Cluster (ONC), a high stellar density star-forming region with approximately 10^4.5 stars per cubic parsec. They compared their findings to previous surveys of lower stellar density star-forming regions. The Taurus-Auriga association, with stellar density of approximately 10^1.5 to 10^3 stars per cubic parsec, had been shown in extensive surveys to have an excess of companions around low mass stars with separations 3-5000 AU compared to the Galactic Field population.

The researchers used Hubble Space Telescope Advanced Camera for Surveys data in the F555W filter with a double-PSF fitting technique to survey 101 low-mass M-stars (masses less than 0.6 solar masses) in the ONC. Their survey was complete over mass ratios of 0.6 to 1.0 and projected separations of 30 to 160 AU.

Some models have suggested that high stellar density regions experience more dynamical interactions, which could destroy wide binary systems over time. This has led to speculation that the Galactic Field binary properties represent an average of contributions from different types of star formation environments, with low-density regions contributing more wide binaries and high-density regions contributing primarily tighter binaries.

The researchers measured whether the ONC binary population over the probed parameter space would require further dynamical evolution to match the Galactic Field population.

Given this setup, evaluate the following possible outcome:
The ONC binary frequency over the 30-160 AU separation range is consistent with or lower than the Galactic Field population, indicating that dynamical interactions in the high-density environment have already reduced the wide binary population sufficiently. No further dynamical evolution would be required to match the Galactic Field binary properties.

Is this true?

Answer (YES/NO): YES